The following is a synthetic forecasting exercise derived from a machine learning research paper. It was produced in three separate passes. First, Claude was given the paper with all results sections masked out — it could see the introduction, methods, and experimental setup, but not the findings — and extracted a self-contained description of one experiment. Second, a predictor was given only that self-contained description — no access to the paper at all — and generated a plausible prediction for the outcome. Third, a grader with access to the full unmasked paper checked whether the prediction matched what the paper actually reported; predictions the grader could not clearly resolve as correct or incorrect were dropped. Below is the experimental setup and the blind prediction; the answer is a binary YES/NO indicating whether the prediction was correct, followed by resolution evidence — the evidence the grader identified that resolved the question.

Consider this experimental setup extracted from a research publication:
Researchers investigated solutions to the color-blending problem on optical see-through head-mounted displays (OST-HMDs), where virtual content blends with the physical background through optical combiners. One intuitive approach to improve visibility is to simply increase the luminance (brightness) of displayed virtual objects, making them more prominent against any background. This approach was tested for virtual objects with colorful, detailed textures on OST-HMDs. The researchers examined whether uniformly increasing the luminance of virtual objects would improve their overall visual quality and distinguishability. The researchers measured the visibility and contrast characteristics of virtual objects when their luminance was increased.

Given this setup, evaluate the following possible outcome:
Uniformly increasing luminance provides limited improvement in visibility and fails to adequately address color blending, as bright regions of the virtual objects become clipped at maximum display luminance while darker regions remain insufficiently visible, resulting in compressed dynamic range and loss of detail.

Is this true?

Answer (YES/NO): NO